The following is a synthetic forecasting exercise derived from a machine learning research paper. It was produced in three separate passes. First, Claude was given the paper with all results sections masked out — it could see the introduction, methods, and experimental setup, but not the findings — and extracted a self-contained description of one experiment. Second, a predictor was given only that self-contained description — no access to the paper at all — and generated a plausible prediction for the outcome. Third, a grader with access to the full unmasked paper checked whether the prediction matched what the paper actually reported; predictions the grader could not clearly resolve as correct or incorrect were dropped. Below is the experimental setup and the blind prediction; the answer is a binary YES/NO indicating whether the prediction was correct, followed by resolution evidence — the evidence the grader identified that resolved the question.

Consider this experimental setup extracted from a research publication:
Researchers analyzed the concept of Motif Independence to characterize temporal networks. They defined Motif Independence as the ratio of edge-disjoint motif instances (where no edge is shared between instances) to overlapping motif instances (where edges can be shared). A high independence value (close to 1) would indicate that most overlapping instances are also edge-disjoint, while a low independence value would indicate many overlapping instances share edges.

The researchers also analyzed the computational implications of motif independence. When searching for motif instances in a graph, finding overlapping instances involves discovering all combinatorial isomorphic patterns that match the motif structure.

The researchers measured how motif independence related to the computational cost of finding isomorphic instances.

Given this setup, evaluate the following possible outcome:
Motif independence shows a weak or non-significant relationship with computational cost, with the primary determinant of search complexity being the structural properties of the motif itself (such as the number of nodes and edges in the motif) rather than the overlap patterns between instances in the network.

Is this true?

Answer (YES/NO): NO